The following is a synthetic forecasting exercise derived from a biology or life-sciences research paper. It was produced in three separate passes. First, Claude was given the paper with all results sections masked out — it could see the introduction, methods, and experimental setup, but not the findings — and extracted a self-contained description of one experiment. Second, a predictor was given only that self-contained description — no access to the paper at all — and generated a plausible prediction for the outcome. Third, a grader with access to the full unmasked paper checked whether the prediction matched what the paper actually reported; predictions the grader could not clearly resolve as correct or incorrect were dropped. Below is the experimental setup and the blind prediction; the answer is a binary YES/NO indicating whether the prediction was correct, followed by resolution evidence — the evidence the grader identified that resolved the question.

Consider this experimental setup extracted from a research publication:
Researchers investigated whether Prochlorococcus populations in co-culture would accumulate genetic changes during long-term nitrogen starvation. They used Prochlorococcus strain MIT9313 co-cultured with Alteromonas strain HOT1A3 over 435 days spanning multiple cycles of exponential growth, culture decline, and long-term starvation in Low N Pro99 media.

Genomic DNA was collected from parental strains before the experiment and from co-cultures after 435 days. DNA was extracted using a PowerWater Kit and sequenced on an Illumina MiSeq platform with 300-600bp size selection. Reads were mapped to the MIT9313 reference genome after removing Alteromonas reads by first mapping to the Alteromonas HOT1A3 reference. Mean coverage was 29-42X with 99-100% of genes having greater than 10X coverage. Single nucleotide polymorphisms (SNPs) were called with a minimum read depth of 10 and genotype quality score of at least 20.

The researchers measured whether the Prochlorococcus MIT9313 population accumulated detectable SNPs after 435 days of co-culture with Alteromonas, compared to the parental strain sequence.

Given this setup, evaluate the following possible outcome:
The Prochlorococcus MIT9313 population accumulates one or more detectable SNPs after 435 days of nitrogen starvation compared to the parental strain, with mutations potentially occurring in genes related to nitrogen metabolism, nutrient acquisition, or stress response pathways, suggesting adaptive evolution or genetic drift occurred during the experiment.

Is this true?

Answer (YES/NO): YES